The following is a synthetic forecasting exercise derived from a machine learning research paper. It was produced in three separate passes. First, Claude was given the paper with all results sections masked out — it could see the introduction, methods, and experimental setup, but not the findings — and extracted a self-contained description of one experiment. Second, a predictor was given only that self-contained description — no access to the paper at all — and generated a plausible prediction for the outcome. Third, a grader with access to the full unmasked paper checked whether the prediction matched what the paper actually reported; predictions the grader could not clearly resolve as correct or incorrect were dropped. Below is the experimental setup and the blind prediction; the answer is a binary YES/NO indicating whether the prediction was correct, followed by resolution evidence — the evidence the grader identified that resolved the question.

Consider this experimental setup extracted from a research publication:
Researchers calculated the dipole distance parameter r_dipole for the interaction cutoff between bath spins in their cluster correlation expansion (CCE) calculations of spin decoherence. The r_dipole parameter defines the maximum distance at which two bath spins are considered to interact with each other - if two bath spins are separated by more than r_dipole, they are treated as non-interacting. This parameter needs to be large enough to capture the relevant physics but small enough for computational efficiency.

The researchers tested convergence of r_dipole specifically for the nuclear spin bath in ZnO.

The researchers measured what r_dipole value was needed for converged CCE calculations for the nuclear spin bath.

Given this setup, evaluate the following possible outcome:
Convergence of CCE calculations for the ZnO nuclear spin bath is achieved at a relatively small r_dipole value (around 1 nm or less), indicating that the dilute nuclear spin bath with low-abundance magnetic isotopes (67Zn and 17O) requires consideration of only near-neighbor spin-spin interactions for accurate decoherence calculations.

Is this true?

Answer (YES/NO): YES